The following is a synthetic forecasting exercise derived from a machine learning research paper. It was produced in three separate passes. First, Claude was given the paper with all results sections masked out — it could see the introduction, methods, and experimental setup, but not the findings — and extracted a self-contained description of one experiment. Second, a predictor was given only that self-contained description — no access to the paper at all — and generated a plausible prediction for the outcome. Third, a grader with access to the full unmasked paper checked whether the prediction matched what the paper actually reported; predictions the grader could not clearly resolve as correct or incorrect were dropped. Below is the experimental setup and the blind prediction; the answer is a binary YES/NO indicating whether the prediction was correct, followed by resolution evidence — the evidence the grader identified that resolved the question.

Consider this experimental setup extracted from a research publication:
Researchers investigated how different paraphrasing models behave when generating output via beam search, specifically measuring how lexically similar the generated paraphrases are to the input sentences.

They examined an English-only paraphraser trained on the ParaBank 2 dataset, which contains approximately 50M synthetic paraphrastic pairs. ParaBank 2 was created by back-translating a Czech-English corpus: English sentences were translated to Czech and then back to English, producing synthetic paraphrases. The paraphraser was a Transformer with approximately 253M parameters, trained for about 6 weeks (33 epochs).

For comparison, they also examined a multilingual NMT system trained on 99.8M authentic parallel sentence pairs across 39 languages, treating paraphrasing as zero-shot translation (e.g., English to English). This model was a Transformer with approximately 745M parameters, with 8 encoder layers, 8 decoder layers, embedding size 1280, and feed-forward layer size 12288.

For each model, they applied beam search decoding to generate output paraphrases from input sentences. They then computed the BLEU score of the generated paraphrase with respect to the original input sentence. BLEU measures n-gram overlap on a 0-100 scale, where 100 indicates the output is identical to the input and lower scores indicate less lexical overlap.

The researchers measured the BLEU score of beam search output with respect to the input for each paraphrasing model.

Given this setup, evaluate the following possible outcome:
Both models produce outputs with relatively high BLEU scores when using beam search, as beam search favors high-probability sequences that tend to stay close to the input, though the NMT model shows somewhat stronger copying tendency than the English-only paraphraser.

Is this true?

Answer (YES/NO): NO